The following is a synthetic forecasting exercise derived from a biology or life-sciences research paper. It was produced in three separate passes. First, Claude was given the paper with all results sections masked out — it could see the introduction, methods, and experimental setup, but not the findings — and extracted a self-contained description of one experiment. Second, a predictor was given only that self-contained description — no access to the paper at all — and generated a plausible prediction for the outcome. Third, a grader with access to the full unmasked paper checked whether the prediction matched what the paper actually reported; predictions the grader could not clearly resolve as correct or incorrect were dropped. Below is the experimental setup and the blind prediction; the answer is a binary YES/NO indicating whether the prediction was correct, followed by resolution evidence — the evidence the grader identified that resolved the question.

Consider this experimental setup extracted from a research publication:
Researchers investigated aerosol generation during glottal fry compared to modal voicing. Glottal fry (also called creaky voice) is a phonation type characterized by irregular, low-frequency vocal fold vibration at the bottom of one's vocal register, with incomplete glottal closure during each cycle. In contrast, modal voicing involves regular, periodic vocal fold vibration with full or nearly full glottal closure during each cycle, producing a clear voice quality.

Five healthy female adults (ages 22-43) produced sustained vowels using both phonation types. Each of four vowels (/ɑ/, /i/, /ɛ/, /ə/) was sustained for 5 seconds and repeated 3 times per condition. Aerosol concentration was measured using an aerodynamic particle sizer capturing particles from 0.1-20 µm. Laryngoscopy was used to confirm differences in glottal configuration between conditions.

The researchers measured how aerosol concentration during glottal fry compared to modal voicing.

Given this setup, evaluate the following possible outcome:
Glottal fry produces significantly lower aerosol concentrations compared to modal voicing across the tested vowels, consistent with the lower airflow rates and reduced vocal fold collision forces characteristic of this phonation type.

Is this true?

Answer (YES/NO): NO